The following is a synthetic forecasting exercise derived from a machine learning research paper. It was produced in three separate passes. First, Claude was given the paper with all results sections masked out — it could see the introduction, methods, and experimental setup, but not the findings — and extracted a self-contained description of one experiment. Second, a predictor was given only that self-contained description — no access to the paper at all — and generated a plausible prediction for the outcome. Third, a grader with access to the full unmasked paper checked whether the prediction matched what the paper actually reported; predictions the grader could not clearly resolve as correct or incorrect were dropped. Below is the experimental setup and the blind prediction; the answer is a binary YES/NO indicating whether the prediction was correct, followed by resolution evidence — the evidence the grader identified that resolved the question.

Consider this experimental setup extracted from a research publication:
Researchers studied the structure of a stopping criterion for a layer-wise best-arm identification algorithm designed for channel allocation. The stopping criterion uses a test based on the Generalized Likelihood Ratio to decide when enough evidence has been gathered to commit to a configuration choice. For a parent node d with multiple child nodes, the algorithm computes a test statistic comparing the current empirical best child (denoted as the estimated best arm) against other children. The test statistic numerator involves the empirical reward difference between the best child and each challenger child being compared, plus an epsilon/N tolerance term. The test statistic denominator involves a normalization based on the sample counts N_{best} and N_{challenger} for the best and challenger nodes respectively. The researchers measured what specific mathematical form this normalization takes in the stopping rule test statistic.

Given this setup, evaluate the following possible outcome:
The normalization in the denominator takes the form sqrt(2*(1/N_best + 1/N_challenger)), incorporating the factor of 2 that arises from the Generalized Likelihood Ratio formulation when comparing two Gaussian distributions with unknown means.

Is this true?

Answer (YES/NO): NO